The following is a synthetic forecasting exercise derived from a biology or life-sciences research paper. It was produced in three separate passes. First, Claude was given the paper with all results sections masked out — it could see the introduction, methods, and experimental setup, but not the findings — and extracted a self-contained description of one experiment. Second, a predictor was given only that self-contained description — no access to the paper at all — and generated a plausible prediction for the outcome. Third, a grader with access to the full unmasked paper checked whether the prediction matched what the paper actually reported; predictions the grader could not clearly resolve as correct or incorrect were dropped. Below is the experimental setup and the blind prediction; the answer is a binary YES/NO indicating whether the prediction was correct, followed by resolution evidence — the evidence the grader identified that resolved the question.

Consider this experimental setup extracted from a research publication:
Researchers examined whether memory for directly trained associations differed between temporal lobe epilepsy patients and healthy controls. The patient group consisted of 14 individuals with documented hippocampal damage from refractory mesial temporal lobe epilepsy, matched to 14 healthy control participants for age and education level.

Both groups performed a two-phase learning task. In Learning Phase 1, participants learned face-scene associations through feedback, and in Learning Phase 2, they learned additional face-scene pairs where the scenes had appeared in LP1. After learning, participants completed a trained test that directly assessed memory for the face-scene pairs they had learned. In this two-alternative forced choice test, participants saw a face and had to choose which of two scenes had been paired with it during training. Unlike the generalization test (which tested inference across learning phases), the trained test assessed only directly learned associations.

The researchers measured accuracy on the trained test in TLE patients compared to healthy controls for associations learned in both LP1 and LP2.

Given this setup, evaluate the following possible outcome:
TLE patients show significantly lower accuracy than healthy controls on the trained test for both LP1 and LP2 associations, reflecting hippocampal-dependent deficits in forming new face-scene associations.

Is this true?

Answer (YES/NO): YES